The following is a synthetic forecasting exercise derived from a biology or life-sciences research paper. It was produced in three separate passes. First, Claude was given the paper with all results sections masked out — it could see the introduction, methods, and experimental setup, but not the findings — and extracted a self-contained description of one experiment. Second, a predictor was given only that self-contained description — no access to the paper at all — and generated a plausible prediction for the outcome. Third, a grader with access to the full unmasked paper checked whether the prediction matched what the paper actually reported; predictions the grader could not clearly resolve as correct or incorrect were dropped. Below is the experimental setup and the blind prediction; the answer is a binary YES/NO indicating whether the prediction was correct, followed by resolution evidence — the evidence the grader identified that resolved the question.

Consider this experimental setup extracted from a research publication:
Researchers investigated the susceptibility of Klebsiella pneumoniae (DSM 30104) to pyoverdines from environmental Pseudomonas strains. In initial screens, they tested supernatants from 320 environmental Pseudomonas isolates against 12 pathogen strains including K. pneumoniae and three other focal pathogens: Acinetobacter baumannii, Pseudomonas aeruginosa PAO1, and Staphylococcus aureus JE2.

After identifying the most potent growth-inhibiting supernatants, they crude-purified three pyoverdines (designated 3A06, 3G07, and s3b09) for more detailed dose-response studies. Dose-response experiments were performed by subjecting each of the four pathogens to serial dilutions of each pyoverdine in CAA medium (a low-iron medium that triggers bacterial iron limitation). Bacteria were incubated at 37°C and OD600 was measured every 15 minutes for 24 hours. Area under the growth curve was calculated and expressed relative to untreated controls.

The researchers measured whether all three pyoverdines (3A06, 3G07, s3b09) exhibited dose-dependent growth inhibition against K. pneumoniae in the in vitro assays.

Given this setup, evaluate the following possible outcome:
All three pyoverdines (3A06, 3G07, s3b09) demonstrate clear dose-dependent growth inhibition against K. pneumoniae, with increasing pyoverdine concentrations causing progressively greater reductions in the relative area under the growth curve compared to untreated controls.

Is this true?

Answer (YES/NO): NO